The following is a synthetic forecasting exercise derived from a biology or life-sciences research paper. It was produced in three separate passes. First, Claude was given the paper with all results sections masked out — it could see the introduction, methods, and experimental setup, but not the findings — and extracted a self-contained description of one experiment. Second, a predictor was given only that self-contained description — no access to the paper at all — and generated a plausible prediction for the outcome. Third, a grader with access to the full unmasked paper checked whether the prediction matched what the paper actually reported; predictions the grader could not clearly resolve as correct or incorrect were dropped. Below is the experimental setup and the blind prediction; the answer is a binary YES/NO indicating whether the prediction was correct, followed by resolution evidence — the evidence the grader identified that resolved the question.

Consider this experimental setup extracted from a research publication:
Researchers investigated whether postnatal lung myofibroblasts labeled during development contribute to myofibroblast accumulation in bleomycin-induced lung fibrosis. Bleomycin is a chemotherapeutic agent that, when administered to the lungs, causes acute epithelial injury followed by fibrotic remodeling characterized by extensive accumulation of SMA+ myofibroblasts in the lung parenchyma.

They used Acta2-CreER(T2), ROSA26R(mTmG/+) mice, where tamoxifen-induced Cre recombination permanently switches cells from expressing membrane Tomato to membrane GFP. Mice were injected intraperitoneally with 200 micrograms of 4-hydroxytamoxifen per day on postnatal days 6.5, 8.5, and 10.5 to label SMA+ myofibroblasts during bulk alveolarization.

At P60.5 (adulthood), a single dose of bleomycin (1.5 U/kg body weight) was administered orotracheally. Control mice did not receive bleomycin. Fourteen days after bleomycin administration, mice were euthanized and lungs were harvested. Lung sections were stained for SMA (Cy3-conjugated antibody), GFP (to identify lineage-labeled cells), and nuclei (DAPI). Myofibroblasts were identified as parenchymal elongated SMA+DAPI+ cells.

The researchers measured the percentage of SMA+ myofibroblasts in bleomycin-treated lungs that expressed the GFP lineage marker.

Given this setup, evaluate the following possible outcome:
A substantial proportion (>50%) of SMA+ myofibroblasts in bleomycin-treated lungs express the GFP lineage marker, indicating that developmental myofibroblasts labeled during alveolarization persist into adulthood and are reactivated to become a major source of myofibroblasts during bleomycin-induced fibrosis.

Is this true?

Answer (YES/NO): NO